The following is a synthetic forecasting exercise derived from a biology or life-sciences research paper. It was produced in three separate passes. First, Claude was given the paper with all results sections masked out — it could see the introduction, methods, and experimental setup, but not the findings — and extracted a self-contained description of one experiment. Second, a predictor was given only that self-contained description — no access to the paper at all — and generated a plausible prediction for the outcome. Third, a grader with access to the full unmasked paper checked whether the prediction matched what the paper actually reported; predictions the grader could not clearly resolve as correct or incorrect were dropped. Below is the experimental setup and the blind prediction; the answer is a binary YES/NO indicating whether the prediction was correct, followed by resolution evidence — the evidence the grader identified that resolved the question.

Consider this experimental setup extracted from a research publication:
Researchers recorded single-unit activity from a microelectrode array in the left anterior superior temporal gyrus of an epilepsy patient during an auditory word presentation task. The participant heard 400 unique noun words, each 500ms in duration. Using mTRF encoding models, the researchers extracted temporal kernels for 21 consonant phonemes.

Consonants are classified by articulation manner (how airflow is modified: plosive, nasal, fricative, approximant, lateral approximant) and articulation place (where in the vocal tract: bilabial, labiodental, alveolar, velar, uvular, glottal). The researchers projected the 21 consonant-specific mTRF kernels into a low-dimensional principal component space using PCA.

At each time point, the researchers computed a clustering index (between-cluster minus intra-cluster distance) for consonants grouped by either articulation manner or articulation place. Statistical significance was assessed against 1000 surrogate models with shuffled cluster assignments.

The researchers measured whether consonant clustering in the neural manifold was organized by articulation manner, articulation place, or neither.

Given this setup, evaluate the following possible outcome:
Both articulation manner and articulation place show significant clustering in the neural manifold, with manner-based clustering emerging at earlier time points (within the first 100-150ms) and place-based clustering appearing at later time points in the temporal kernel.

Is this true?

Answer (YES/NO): NO